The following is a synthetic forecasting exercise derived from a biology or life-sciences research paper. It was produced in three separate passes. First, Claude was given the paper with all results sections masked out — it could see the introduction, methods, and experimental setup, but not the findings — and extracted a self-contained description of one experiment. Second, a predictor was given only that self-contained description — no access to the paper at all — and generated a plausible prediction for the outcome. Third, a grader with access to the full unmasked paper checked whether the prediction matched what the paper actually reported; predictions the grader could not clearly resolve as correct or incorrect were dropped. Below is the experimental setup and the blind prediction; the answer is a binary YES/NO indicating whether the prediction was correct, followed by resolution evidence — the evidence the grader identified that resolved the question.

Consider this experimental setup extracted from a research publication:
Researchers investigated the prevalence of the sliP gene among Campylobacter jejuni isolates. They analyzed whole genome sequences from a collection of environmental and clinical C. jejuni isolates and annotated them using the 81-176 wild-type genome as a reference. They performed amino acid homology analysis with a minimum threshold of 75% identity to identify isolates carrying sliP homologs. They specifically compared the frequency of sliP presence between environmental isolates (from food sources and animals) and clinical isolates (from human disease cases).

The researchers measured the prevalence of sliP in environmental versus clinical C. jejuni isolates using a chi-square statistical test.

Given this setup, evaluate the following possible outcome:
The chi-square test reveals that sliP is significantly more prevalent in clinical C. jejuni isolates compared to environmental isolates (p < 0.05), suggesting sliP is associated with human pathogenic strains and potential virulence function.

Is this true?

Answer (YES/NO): YES